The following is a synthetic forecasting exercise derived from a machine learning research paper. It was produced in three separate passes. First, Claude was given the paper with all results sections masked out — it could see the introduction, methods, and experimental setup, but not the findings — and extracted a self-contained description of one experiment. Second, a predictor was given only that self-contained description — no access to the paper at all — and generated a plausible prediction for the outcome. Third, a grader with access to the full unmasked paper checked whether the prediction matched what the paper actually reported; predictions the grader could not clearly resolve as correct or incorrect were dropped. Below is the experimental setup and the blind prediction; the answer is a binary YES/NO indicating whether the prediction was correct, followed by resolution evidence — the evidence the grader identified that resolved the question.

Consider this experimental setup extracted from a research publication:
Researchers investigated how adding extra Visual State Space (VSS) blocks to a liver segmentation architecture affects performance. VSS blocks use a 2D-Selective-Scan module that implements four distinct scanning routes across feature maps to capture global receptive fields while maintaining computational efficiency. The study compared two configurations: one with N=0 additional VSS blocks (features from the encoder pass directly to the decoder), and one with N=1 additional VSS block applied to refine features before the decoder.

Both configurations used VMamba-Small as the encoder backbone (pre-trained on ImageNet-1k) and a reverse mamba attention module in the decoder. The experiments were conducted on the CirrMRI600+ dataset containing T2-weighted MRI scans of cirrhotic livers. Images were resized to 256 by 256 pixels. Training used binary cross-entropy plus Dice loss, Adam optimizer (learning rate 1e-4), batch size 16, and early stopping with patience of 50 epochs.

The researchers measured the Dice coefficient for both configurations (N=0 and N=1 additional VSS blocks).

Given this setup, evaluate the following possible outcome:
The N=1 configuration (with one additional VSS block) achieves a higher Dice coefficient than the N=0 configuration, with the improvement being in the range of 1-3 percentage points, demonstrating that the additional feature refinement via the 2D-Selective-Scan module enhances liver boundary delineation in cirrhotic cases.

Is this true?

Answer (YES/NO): NO